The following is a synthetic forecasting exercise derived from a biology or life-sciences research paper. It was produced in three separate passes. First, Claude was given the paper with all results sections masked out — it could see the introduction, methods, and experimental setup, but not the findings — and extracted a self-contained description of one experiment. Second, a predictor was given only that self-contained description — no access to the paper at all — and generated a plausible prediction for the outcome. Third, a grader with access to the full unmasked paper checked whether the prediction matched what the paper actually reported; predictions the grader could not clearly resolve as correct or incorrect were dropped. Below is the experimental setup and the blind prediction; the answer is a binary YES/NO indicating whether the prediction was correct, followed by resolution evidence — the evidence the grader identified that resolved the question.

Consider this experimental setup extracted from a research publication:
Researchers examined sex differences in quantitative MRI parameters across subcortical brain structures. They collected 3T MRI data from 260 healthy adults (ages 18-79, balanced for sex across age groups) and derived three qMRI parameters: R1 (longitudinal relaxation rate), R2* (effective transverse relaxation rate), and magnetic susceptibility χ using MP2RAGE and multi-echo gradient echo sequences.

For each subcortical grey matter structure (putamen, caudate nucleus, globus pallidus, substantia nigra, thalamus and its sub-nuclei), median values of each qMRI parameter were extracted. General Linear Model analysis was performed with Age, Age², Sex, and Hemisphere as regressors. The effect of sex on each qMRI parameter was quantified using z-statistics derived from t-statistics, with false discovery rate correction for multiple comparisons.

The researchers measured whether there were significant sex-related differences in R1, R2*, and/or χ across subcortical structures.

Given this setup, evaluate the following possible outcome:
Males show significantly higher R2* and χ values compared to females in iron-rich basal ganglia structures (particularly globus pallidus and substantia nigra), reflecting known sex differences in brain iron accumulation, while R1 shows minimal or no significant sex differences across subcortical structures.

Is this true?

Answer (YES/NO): NO